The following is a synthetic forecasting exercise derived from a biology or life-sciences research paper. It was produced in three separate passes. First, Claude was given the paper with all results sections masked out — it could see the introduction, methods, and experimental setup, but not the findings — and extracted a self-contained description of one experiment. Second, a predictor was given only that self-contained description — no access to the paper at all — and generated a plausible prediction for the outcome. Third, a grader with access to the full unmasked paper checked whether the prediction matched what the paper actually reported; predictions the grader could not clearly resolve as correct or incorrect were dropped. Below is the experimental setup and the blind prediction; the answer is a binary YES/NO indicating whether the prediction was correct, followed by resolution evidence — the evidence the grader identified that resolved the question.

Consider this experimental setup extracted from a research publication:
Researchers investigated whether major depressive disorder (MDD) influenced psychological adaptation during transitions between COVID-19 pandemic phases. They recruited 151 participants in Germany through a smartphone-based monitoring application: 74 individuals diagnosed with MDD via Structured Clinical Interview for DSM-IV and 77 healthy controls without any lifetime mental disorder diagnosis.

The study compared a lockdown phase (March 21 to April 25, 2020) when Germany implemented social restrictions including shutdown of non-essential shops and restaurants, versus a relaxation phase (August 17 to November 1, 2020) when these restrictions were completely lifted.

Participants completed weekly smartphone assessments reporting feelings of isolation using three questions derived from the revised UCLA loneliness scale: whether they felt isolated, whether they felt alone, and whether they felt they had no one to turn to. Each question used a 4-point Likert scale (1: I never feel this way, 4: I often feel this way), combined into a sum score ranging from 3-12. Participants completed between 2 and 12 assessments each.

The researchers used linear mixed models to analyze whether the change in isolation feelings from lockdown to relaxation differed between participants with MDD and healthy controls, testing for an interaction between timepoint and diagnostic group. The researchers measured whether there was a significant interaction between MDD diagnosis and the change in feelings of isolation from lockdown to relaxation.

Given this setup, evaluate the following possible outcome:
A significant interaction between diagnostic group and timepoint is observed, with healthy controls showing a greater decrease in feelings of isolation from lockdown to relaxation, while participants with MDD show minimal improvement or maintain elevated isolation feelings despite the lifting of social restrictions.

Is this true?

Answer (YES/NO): NO